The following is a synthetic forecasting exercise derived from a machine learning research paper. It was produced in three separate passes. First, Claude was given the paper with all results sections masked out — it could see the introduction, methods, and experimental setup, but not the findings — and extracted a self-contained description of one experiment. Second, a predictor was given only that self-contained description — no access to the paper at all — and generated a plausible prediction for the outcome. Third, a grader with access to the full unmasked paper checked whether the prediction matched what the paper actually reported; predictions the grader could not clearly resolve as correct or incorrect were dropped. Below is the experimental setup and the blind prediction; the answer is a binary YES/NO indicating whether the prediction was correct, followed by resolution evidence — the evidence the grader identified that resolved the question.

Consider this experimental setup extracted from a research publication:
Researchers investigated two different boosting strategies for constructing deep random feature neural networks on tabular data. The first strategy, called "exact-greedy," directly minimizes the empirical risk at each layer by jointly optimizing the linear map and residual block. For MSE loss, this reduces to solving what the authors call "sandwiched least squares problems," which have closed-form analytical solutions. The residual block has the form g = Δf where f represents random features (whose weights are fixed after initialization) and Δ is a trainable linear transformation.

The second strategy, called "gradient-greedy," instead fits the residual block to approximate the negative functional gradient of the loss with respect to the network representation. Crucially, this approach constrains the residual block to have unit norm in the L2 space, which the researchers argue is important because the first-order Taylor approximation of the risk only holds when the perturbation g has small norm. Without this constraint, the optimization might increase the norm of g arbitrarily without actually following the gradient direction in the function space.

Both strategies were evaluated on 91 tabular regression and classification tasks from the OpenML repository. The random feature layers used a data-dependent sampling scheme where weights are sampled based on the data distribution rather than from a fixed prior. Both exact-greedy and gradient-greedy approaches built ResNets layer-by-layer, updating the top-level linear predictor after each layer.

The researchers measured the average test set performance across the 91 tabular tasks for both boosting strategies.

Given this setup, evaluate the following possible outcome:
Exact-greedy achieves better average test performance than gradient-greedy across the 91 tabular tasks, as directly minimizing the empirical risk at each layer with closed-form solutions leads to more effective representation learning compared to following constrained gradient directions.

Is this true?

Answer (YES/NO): NO